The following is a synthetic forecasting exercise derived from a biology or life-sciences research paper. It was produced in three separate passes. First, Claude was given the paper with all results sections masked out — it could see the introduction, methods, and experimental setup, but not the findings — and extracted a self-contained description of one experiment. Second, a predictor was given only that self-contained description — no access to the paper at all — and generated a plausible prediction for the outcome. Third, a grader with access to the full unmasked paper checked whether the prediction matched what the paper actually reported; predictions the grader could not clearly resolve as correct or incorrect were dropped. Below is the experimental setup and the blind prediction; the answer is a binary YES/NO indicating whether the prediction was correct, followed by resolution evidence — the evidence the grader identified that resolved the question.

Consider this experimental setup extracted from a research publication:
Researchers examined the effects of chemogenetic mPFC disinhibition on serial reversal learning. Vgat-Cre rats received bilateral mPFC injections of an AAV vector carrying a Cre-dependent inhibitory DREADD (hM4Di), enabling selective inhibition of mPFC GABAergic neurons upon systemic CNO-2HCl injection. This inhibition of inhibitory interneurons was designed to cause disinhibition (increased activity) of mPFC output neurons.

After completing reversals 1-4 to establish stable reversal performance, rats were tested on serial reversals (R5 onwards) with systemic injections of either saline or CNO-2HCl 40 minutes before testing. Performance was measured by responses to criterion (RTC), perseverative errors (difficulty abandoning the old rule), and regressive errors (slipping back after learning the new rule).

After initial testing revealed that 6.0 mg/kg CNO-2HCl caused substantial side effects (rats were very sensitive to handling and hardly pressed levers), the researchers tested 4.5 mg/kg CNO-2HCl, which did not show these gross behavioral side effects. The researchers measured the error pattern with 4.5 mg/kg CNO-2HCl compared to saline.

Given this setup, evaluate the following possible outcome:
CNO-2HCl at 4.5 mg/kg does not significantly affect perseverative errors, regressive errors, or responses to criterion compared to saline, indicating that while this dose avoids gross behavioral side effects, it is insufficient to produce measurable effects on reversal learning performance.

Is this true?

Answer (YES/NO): NO